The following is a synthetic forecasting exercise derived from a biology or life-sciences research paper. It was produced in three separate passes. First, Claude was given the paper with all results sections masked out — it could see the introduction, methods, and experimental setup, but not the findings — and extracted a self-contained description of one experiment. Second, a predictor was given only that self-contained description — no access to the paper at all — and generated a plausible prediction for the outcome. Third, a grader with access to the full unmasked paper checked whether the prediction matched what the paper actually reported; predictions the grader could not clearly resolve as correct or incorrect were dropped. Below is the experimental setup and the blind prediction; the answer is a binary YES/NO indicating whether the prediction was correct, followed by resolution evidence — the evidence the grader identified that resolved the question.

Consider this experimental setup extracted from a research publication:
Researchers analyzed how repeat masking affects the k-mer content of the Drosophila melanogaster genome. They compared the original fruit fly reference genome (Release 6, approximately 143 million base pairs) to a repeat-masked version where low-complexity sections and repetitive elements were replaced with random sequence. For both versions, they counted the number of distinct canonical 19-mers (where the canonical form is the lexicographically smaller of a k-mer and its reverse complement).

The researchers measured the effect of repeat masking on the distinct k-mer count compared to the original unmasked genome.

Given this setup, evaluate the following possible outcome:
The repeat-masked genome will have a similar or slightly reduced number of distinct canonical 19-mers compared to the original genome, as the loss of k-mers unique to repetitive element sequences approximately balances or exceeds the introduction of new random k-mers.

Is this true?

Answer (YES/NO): NO